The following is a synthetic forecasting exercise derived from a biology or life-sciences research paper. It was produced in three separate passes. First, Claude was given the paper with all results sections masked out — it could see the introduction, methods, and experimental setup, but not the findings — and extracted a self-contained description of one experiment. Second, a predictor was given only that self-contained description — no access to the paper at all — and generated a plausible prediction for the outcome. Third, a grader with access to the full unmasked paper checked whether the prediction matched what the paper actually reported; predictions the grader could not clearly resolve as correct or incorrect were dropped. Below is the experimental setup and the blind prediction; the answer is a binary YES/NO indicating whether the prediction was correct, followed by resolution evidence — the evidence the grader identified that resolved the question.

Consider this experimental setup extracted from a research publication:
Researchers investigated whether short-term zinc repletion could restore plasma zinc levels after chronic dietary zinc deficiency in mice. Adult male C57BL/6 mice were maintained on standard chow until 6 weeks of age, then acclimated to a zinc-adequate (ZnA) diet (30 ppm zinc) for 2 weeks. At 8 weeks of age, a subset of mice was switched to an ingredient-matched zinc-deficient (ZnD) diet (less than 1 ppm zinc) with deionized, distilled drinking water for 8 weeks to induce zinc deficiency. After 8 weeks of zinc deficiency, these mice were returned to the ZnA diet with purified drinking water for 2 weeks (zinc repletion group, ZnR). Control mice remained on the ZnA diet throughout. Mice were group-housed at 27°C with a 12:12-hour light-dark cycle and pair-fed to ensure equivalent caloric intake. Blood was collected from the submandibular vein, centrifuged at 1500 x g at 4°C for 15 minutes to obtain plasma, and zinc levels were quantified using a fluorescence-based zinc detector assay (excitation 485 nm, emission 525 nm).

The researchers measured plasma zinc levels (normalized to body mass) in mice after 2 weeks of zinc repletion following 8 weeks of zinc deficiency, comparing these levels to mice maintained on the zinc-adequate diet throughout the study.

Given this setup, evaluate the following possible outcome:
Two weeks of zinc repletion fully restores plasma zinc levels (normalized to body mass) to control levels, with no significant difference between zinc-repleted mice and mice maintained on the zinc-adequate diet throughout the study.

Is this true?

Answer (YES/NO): NO